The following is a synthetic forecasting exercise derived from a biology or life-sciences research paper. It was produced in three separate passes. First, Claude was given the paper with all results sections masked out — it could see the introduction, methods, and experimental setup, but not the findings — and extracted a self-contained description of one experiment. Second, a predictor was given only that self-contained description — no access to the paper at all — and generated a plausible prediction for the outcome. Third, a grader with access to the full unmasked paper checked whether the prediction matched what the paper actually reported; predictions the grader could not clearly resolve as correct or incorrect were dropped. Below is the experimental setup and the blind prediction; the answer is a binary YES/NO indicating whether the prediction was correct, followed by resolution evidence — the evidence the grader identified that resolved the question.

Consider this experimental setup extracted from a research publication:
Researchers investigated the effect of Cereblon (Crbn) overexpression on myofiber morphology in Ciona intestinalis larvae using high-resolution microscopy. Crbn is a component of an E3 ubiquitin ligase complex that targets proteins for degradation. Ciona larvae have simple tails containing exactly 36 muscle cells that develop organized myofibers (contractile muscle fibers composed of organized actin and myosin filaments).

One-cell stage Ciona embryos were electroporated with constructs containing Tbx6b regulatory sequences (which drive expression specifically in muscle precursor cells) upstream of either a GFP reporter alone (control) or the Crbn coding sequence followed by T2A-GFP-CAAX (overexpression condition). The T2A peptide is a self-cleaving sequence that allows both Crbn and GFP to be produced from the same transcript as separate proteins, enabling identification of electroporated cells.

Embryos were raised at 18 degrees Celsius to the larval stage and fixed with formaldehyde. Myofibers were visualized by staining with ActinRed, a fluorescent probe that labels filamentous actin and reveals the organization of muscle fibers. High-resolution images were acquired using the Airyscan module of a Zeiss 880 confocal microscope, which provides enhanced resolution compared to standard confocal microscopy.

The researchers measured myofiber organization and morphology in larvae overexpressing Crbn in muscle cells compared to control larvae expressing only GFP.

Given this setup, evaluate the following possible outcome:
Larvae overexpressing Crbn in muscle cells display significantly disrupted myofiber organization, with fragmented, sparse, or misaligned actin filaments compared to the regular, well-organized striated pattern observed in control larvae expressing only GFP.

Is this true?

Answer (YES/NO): NO